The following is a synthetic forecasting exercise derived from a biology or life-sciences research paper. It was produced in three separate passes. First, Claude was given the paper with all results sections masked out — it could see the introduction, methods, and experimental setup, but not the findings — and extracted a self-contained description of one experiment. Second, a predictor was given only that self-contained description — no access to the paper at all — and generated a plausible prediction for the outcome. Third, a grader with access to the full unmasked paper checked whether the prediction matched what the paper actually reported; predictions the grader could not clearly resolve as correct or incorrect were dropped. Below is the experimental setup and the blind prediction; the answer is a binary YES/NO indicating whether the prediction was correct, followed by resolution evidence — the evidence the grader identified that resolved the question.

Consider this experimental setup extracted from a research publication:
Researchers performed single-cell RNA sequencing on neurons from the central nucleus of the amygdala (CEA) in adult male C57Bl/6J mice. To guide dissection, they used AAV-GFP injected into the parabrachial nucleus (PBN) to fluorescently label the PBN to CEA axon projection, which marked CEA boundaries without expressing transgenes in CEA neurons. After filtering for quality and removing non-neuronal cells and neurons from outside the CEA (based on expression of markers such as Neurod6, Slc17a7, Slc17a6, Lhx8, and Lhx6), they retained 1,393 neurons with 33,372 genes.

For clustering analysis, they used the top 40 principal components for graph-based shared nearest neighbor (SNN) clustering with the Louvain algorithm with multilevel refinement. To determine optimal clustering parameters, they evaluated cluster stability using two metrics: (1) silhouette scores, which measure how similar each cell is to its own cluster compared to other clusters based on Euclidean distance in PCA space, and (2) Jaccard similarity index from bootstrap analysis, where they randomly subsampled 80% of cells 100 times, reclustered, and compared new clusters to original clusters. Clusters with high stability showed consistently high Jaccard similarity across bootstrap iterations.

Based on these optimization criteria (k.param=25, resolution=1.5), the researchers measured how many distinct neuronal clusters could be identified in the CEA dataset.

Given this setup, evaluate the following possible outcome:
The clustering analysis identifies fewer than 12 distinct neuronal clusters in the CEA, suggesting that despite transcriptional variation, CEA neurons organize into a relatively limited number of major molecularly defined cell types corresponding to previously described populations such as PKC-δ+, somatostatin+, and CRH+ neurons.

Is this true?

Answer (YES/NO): NO